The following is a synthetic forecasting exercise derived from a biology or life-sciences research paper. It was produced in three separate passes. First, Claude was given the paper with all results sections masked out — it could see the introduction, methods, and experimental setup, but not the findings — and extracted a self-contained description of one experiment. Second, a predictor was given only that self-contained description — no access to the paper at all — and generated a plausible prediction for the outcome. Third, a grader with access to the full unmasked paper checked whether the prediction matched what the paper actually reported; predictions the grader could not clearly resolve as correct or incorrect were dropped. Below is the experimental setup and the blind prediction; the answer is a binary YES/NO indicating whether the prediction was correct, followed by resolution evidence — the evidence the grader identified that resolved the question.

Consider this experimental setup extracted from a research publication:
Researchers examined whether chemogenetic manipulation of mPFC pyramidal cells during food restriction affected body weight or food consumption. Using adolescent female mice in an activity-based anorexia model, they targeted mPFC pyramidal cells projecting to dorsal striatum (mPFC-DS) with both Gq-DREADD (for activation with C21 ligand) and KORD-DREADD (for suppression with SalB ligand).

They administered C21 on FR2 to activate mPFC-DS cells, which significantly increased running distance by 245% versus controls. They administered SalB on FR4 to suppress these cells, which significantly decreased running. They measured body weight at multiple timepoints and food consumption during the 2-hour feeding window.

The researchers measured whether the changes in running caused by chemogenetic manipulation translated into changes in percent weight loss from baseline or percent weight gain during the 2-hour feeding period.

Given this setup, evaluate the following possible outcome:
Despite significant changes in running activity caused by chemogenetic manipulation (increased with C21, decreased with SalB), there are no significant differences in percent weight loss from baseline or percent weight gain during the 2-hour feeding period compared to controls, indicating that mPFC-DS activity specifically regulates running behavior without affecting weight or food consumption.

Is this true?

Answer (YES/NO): YES